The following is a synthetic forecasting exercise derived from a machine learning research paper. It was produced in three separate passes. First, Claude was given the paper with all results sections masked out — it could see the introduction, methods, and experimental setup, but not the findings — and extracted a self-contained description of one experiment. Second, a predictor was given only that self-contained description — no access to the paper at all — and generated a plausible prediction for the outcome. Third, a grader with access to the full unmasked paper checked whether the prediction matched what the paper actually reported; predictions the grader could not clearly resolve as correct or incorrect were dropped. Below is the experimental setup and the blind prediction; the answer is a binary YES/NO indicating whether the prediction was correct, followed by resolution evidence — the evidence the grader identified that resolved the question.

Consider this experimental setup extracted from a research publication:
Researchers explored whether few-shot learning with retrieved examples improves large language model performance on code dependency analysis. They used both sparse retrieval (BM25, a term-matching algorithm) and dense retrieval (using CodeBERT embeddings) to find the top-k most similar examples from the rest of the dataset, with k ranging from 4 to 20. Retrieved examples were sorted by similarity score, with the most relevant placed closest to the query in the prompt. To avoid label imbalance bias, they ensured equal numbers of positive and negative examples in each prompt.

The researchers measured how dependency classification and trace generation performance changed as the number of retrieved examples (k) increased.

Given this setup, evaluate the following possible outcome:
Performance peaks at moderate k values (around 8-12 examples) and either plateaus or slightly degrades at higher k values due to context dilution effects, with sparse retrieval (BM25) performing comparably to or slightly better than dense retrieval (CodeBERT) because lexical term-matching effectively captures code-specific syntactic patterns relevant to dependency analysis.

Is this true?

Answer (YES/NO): NO